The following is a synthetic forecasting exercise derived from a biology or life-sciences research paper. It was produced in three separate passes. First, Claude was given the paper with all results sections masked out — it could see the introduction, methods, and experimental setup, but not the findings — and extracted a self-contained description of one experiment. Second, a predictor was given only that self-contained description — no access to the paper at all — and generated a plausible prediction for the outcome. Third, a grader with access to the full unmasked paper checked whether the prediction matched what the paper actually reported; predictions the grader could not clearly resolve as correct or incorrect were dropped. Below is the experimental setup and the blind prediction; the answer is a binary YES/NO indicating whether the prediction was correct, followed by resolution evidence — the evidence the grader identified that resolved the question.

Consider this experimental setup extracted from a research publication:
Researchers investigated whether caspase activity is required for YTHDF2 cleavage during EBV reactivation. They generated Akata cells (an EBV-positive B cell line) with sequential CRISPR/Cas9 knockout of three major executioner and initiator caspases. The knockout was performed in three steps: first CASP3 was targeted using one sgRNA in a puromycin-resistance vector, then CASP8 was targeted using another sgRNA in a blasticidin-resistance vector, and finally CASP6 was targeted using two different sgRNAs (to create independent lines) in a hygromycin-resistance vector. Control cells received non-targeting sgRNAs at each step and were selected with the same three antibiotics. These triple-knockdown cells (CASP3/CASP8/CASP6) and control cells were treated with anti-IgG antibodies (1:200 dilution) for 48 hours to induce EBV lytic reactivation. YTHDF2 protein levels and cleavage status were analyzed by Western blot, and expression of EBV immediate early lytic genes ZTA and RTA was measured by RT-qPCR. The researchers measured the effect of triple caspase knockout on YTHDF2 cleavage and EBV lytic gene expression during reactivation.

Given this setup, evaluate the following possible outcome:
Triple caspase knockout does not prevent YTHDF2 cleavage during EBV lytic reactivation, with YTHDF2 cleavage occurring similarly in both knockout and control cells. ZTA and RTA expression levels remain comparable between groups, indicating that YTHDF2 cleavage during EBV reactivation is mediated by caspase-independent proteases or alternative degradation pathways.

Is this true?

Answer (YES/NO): NO